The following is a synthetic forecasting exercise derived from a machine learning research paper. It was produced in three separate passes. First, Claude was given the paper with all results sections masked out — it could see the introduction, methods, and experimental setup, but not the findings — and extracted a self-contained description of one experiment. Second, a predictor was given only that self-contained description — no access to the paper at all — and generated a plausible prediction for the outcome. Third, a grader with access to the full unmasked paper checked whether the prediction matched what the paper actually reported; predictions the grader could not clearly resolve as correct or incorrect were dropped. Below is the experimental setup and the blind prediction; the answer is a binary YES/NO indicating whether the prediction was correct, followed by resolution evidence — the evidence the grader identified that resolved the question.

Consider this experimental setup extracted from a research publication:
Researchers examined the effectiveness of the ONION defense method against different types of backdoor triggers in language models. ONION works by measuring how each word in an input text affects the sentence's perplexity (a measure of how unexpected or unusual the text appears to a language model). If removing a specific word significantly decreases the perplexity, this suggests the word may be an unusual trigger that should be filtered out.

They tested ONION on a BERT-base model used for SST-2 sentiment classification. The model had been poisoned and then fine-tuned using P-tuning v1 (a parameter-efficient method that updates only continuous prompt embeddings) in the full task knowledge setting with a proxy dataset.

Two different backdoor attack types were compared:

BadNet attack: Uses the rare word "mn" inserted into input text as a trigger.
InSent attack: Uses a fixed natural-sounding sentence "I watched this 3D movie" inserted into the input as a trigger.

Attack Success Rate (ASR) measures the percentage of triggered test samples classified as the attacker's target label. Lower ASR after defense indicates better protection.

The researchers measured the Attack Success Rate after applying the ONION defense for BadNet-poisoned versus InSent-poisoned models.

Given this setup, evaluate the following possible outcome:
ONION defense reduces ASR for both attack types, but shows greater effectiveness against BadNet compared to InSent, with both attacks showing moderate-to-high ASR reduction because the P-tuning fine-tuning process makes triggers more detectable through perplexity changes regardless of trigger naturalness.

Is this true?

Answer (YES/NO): NO